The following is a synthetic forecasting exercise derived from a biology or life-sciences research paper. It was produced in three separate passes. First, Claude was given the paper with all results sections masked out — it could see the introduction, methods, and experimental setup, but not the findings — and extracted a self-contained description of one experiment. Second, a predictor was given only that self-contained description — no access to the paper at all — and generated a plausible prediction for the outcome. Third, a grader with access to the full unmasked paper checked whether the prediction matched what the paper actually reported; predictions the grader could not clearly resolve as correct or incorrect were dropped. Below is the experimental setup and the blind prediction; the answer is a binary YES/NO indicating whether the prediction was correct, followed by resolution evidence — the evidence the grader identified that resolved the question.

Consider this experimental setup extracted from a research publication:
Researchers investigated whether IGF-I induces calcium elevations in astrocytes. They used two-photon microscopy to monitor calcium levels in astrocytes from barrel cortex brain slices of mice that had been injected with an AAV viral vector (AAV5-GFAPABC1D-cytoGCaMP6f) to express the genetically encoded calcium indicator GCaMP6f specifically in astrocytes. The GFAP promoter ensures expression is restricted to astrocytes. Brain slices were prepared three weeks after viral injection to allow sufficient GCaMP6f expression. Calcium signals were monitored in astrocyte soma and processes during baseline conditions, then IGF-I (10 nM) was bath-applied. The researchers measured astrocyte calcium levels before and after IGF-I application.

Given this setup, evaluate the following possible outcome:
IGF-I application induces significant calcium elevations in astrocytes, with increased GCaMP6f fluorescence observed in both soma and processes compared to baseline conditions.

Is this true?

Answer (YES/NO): YES